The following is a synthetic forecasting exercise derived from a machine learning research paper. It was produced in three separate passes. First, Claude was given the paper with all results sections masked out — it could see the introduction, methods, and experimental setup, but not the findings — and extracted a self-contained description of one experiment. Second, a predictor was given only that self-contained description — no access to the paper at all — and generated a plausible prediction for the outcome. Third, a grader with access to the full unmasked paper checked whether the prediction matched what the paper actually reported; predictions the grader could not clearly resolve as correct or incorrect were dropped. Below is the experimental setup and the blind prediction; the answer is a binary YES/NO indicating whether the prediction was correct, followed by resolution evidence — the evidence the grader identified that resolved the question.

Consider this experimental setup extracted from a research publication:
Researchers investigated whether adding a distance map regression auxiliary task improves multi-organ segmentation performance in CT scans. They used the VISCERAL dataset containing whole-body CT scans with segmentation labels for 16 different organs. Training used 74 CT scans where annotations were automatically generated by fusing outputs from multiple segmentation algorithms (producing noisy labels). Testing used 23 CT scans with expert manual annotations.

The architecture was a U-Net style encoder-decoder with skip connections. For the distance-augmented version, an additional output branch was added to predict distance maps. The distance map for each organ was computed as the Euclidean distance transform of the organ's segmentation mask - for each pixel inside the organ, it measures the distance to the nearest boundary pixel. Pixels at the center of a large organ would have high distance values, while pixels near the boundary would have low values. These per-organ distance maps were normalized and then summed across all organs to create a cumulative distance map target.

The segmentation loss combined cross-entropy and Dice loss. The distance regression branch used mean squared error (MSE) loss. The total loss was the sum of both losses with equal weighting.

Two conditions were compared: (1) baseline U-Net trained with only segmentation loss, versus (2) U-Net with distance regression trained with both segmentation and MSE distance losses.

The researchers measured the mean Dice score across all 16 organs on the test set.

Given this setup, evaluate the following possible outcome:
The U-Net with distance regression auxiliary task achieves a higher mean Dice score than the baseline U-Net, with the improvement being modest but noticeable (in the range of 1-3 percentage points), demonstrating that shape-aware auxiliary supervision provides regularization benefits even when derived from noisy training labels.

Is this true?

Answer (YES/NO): NO